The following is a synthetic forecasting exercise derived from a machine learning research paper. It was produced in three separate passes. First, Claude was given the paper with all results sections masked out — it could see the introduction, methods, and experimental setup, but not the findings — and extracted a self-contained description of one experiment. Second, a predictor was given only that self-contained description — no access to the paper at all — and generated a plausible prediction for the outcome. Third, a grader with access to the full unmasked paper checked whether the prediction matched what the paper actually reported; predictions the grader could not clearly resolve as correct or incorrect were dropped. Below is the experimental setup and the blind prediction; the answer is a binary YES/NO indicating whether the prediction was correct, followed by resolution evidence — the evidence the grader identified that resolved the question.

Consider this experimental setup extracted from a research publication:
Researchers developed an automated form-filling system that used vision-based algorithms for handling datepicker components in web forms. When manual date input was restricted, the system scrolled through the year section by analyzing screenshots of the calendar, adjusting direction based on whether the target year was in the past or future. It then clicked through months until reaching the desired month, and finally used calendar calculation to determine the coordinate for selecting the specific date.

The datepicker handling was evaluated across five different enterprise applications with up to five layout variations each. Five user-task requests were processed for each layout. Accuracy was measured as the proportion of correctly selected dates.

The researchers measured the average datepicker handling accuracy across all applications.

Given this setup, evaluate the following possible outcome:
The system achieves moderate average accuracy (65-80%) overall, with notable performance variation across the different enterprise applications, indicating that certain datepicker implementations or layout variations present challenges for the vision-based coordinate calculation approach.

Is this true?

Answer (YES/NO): NO